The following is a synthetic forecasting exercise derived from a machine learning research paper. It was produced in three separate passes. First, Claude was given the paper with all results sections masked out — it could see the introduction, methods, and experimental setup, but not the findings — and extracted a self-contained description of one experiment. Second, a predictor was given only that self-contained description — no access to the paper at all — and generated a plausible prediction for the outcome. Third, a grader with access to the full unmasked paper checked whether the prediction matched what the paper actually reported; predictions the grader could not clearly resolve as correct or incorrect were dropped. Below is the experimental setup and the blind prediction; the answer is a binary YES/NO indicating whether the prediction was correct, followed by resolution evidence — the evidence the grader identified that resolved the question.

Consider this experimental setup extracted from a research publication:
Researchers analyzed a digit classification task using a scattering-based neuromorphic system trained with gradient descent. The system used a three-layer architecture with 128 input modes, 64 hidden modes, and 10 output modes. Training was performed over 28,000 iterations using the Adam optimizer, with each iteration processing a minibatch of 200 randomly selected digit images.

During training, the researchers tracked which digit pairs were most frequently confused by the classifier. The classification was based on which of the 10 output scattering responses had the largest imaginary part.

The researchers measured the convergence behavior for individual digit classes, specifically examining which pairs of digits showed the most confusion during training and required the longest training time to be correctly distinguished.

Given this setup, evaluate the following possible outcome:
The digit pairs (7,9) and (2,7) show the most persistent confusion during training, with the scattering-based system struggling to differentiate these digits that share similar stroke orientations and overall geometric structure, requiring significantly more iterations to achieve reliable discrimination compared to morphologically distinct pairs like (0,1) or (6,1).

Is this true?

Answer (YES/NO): NO